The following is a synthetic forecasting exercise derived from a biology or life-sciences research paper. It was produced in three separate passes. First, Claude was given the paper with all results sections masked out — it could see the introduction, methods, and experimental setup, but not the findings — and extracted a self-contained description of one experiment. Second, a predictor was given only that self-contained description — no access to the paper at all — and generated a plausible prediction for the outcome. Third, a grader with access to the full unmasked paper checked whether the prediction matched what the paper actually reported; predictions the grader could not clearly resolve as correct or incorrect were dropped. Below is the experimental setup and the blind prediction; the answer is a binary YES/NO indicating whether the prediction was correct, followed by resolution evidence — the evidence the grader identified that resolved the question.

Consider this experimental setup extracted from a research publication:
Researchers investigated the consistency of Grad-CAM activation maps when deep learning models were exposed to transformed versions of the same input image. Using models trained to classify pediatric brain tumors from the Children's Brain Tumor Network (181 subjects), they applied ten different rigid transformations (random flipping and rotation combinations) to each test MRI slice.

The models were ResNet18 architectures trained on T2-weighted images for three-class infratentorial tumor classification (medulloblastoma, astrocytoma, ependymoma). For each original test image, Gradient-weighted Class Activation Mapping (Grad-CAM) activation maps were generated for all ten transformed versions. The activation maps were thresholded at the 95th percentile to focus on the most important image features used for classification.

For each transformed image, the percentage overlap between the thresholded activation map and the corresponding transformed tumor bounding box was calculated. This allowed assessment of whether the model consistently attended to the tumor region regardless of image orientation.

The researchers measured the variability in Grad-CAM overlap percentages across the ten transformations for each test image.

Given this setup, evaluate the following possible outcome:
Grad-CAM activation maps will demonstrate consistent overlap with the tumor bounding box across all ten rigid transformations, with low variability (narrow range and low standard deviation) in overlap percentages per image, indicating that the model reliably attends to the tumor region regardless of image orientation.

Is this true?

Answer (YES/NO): NO